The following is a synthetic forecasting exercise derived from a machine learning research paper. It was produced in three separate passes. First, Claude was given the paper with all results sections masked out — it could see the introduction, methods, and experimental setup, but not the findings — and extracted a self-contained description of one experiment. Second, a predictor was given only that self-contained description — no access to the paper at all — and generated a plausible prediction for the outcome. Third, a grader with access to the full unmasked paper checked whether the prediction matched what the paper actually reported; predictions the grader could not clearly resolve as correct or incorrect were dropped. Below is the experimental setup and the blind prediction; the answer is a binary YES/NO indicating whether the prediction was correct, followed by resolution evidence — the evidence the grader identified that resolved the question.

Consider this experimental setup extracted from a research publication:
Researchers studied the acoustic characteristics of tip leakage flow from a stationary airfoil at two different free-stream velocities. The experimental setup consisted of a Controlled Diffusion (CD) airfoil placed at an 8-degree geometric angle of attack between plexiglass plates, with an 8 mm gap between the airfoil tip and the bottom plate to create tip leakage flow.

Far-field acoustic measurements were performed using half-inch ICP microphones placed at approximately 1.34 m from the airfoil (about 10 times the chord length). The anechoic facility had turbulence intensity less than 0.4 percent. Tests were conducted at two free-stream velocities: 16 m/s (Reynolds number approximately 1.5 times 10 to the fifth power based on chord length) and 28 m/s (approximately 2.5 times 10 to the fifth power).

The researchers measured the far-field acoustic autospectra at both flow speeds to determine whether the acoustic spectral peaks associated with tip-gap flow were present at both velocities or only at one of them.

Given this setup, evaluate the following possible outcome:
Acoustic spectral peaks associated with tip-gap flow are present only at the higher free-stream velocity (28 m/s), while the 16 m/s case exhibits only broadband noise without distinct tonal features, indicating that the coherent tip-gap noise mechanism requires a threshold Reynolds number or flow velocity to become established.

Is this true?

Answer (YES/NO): NO